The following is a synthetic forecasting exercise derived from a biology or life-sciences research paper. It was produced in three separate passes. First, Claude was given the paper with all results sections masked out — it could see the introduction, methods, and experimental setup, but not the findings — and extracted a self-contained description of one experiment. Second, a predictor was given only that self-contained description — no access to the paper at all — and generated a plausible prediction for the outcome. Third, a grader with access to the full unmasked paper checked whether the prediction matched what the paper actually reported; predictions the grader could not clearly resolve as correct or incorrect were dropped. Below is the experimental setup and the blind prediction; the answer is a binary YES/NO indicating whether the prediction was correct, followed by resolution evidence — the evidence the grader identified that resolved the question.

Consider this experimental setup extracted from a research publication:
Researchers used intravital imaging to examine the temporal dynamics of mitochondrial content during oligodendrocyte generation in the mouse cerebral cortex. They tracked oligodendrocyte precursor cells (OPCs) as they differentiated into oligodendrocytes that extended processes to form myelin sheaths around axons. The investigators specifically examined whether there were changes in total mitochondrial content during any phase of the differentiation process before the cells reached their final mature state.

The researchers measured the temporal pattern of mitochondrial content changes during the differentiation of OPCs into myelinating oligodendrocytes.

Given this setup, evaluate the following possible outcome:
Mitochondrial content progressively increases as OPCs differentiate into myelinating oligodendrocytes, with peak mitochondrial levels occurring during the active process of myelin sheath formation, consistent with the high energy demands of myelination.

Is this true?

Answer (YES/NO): NO